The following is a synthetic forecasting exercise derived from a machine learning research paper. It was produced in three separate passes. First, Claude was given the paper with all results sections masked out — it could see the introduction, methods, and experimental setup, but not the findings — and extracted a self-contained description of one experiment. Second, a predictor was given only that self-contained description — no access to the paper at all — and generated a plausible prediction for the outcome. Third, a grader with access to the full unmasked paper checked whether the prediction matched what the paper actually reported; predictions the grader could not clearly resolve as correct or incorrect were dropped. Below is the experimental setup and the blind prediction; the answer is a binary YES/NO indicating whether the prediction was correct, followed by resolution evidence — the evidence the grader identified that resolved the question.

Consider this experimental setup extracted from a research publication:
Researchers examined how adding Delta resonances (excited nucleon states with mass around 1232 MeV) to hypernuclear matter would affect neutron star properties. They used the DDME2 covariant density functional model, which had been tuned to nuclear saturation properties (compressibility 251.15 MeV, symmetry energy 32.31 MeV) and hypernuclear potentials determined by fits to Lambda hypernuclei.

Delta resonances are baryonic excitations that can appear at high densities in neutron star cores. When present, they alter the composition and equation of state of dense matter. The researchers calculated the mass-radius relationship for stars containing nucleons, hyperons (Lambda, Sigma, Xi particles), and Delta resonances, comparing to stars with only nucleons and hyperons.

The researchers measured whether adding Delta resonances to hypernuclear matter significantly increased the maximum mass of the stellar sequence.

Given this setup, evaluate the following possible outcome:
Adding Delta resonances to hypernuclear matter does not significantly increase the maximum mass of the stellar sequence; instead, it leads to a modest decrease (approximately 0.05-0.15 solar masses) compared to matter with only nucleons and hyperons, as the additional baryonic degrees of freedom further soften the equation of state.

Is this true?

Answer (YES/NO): NO